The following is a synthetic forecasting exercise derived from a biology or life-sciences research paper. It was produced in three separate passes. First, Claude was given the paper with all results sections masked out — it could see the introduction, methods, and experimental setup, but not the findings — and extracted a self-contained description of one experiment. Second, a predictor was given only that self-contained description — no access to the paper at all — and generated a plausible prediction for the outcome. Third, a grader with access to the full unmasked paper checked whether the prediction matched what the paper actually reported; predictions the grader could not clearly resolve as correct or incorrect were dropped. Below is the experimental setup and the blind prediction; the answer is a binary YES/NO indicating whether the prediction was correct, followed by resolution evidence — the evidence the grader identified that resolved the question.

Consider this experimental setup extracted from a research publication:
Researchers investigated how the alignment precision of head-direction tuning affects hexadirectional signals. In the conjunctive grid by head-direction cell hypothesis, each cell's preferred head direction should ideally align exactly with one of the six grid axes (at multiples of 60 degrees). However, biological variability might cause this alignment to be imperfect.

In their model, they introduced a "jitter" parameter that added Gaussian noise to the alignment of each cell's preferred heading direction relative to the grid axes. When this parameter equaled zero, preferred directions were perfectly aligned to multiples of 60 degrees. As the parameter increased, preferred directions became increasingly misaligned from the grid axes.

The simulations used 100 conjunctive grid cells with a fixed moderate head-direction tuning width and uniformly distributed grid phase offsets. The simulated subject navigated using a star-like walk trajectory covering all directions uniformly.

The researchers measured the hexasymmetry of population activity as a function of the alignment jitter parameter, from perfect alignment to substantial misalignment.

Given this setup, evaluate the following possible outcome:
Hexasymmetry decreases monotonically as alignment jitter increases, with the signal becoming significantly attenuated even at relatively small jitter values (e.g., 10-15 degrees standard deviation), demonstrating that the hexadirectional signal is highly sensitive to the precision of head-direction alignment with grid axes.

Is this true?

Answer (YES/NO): NO